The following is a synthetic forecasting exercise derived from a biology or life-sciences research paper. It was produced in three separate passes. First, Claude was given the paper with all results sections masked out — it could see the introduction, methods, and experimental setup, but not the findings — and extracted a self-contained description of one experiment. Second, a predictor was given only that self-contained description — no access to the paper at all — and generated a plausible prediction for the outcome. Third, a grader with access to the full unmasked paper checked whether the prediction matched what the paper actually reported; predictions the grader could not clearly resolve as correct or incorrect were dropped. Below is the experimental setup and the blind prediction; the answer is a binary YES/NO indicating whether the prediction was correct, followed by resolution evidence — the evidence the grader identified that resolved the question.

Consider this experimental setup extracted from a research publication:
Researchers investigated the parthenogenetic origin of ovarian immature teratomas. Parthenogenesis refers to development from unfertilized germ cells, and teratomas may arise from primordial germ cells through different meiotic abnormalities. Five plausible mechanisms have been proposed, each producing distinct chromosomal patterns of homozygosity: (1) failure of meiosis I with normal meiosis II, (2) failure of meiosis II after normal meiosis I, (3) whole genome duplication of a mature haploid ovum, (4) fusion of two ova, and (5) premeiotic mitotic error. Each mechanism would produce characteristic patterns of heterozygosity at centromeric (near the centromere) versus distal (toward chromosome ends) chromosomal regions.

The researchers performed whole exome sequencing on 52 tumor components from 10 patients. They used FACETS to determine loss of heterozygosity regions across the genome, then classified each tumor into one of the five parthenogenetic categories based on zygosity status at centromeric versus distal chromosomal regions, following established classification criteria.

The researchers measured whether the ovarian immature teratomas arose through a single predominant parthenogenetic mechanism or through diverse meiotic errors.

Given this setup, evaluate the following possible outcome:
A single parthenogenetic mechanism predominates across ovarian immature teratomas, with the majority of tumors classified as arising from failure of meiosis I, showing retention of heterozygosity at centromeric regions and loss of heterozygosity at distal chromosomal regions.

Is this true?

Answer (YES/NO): NO